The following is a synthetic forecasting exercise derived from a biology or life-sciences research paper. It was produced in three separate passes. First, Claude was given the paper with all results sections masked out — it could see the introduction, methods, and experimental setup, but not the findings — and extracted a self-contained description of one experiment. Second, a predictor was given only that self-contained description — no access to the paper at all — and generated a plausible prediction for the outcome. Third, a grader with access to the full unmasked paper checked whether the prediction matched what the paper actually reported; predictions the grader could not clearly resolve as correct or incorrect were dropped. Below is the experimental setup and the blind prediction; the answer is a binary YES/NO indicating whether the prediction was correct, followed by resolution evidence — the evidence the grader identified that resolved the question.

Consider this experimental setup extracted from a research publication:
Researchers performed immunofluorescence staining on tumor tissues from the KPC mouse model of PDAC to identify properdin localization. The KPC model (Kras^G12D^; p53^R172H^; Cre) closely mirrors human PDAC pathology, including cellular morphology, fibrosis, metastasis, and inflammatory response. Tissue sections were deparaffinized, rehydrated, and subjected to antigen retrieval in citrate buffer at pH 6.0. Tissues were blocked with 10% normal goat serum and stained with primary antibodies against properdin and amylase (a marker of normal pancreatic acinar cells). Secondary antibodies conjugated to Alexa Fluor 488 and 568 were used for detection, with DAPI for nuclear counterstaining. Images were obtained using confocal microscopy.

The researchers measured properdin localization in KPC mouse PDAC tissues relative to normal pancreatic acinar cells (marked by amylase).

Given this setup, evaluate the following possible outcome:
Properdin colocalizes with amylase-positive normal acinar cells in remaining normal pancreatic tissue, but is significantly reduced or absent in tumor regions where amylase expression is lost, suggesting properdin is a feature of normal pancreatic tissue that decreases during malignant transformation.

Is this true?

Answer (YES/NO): NO